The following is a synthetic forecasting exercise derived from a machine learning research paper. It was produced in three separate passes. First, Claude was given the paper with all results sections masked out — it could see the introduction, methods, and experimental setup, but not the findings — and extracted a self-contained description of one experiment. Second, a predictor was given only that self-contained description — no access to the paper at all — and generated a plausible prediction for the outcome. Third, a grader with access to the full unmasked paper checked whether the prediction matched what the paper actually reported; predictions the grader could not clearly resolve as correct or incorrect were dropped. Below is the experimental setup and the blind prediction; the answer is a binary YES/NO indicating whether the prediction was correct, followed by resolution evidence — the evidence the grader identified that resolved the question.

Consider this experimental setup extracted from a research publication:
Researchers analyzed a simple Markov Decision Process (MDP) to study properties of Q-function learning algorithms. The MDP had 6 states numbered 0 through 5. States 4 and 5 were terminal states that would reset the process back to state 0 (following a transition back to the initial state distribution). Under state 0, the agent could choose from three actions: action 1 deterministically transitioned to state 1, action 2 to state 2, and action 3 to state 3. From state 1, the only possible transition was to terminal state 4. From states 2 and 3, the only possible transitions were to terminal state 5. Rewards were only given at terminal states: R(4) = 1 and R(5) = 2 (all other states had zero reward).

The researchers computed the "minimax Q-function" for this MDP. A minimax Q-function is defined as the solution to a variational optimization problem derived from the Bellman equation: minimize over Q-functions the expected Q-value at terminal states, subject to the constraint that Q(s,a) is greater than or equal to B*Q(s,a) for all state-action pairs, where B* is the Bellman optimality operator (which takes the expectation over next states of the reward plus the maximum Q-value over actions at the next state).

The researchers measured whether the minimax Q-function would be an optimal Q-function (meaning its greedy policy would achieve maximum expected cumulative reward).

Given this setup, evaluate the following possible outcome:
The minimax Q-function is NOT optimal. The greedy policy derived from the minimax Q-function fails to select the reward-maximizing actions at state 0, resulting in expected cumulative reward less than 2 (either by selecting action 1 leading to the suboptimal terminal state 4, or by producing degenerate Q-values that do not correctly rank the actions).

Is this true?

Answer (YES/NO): YES